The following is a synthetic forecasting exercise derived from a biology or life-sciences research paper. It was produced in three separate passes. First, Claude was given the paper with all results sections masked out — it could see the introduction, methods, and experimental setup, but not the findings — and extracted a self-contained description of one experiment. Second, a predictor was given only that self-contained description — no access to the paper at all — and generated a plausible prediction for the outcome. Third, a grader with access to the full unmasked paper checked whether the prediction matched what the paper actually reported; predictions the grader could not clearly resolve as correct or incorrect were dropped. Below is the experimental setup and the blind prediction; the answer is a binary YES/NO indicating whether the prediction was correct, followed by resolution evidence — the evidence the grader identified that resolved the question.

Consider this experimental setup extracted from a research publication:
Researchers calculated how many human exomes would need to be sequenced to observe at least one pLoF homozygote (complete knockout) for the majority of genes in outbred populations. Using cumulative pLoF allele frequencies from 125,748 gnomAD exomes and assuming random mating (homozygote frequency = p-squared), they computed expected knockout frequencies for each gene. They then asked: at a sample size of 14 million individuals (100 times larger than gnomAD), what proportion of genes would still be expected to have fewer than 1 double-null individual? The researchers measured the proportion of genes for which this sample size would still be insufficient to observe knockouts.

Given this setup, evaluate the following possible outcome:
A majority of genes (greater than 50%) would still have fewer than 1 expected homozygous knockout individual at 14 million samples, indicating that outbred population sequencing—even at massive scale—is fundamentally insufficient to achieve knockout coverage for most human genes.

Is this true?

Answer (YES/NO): YES